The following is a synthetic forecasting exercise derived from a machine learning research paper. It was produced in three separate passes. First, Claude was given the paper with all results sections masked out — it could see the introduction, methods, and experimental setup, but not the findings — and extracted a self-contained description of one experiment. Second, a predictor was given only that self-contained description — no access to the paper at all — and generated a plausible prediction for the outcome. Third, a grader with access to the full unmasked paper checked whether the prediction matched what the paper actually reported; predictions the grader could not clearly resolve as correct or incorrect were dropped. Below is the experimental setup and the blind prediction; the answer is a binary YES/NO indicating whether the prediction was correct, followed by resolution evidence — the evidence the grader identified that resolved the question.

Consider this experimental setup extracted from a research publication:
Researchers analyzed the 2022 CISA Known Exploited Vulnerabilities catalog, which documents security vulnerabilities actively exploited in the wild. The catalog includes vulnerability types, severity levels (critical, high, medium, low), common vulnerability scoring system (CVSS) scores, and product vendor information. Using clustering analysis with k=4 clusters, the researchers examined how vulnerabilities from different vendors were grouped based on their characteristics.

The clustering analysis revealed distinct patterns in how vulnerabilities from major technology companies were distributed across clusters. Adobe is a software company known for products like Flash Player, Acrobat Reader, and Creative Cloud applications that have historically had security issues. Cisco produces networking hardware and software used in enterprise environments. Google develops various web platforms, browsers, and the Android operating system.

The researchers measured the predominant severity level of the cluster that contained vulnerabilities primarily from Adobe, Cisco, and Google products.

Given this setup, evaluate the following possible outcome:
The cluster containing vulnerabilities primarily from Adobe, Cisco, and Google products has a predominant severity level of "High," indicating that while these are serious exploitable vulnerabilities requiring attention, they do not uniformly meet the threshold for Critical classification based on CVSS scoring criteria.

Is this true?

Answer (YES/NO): YES